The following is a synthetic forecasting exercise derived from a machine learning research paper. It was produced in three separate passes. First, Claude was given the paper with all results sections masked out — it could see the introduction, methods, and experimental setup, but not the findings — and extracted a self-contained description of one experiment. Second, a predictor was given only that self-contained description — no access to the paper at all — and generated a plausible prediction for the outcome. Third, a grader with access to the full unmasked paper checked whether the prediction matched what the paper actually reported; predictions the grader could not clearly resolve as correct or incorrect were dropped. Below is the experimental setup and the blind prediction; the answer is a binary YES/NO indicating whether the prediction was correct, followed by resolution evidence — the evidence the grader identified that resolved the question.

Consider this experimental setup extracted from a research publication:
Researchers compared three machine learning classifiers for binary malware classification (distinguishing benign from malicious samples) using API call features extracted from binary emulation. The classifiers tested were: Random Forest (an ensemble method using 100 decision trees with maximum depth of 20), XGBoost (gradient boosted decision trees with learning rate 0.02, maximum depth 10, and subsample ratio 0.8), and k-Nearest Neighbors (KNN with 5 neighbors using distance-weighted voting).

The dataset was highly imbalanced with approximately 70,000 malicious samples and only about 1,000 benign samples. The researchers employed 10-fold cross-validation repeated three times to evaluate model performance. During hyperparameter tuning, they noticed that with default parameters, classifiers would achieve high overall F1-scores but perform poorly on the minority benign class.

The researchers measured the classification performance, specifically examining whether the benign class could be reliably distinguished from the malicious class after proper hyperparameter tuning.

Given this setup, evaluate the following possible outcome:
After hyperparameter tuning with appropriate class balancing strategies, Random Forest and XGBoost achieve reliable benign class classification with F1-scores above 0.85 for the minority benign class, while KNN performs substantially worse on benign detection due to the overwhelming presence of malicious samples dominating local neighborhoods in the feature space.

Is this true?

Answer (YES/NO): NO